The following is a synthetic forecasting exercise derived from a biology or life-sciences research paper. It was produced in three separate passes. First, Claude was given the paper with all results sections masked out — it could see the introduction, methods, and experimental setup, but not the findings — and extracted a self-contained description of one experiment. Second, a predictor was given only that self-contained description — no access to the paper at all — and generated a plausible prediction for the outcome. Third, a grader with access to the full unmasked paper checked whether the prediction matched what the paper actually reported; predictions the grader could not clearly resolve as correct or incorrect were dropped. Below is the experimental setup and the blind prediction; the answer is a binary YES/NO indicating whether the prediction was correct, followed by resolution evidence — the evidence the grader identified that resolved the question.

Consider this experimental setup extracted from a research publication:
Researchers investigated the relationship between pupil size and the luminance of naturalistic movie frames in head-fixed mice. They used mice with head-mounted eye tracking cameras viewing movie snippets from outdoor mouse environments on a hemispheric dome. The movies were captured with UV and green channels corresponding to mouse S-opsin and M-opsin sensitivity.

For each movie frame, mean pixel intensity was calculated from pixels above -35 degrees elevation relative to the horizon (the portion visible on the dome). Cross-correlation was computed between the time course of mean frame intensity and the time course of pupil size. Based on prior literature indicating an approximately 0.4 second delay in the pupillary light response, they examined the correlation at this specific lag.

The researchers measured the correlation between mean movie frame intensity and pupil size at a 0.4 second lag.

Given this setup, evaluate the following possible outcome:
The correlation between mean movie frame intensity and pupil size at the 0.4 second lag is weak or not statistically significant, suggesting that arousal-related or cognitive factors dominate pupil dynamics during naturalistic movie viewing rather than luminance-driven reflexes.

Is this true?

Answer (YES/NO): NO